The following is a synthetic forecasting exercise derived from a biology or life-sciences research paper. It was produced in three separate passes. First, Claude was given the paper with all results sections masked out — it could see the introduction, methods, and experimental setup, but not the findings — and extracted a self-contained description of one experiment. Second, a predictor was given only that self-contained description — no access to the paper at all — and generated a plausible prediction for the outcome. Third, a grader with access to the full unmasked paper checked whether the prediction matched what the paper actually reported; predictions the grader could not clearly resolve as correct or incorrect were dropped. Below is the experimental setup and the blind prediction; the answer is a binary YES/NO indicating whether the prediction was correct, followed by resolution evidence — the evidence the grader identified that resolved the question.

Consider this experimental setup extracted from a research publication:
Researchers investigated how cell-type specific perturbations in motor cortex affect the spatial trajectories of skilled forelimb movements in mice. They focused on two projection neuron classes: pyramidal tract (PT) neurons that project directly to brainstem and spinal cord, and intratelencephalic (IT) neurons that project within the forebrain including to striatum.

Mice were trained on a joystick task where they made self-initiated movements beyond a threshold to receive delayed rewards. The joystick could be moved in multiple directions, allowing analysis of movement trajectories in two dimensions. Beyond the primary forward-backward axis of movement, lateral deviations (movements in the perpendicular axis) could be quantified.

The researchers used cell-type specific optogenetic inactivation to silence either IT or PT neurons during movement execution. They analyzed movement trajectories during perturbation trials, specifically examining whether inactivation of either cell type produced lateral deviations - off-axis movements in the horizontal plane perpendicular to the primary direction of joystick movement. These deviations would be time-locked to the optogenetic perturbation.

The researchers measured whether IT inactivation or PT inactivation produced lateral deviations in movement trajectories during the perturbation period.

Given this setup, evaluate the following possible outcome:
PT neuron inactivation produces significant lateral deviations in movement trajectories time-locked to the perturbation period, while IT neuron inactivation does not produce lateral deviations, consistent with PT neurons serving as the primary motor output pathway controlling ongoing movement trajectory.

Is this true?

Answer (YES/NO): YES